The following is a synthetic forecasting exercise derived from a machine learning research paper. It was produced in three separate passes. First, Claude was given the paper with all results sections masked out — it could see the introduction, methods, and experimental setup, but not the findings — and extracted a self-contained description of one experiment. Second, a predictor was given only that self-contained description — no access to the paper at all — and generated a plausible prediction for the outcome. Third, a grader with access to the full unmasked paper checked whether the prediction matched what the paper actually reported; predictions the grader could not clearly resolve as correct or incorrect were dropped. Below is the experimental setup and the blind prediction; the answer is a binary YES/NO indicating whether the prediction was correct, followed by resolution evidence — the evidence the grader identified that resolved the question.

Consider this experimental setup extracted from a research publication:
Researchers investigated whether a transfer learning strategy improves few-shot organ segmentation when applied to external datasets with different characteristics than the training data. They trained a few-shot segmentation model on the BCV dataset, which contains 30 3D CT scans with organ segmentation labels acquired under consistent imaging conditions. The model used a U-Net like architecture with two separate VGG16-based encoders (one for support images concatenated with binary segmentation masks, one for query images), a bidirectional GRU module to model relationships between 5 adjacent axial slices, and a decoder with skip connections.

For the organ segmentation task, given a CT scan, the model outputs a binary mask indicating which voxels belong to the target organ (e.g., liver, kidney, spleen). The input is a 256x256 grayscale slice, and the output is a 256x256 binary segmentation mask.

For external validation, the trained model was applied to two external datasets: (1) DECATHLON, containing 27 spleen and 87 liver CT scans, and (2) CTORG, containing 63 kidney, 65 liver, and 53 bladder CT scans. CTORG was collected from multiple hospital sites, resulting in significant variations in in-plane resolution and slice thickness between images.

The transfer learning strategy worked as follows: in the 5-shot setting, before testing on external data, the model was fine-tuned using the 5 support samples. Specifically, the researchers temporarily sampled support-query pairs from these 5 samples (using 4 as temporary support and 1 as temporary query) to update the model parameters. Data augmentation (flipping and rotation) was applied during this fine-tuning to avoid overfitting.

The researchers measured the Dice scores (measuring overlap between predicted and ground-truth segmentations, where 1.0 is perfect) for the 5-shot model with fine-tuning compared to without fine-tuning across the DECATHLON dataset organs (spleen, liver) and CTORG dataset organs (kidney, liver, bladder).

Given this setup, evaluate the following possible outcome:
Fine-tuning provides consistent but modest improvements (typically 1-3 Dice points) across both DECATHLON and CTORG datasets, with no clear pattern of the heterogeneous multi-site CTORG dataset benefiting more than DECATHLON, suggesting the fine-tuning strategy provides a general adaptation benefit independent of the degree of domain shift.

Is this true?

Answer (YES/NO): NO